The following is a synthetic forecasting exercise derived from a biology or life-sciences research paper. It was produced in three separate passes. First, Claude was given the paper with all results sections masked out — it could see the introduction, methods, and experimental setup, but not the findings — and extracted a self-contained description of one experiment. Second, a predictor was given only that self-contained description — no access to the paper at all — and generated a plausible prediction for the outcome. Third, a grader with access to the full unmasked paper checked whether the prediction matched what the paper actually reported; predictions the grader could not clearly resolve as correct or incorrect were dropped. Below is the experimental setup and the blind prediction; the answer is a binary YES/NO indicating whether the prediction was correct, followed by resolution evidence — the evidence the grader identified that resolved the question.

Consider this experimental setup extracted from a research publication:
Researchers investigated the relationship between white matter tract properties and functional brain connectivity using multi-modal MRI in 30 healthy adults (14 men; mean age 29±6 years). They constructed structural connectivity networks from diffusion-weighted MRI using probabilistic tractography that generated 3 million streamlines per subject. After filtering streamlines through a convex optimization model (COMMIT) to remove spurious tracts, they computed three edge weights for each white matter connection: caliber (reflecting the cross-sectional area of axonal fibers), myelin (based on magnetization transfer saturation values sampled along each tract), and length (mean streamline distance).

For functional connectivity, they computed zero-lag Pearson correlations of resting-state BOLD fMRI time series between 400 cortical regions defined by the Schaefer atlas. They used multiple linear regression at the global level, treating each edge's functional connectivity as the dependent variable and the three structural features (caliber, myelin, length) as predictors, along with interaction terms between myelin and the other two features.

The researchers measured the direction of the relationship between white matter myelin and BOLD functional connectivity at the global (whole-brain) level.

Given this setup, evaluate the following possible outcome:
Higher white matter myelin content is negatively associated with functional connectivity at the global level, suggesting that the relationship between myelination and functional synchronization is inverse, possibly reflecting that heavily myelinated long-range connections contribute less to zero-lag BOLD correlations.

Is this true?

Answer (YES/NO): YES